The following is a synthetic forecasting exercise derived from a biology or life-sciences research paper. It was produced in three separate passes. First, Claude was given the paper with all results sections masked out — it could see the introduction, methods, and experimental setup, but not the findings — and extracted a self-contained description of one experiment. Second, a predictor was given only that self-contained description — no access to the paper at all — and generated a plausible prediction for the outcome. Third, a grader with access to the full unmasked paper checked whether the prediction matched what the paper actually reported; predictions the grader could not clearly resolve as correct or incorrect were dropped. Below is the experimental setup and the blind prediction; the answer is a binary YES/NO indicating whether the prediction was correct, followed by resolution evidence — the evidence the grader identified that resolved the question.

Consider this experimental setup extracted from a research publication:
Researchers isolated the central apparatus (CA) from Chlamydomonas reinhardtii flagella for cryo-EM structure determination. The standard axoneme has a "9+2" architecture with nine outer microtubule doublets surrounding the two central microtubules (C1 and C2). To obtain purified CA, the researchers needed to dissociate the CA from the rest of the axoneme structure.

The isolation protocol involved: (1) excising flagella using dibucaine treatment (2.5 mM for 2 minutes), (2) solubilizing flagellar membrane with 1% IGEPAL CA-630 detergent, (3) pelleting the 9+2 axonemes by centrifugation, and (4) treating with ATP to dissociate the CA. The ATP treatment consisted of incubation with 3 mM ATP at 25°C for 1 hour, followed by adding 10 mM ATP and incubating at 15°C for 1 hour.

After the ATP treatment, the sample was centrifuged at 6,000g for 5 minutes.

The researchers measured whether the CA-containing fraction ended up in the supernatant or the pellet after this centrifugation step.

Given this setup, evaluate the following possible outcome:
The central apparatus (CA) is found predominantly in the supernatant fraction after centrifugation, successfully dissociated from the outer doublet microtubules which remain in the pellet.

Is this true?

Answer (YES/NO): YES